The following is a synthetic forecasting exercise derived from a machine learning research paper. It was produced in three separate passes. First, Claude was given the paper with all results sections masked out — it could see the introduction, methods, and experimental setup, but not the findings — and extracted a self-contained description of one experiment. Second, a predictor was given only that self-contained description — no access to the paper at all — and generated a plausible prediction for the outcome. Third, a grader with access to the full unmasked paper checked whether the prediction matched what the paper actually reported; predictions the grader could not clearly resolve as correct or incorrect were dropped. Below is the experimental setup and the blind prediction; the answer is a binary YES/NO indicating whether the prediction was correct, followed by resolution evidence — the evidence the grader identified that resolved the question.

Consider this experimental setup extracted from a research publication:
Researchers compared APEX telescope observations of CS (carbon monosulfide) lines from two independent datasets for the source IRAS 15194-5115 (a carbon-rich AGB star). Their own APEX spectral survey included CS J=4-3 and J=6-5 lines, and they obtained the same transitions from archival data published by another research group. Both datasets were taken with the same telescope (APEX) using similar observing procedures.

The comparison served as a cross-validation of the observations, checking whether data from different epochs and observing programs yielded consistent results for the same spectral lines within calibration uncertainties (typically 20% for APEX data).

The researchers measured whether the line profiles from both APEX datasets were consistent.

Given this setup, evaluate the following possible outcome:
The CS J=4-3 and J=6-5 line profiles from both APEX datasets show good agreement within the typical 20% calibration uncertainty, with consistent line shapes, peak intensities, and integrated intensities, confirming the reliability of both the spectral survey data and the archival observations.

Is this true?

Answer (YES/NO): YES